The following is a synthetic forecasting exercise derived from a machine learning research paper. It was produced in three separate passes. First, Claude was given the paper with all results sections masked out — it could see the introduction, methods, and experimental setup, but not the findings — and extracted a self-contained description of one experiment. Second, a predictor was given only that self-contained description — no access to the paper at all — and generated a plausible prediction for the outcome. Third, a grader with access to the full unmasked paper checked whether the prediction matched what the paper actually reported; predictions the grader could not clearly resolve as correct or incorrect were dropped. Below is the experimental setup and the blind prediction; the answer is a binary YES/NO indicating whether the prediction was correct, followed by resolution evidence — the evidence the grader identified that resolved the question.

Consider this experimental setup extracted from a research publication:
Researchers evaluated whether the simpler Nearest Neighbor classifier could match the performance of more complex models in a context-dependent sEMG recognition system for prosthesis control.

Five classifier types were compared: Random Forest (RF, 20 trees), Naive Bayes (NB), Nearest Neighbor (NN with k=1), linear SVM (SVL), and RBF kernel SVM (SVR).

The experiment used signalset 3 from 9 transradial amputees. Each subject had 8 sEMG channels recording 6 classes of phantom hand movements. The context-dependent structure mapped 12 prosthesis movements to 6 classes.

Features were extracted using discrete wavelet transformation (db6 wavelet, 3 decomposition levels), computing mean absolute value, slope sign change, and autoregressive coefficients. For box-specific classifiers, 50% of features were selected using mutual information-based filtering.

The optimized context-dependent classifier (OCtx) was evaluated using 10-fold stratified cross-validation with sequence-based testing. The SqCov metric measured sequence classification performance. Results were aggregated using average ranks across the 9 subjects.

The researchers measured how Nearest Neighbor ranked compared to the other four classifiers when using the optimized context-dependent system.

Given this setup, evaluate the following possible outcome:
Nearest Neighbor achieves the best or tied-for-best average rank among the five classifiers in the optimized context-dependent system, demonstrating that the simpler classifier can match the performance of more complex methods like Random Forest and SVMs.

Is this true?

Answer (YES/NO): NO